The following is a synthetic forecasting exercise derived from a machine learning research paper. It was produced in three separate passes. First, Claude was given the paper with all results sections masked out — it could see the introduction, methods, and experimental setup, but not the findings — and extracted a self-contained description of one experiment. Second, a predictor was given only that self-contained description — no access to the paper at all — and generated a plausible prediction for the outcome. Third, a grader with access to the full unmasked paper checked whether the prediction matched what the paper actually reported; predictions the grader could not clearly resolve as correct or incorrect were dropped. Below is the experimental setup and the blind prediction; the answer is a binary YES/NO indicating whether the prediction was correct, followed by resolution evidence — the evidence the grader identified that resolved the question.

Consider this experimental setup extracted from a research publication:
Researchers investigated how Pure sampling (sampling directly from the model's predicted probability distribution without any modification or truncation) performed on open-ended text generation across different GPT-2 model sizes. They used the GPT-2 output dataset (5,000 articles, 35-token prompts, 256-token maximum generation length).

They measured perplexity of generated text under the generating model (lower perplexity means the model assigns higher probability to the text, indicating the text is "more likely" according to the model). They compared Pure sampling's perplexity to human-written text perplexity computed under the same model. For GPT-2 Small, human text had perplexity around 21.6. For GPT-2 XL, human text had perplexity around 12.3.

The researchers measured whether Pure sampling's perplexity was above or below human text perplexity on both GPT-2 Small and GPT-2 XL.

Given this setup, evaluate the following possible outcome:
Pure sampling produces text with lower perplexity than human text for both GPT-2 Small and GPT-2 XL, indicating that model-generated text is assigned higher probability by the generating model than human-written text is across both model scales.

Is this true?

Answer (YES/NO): NO